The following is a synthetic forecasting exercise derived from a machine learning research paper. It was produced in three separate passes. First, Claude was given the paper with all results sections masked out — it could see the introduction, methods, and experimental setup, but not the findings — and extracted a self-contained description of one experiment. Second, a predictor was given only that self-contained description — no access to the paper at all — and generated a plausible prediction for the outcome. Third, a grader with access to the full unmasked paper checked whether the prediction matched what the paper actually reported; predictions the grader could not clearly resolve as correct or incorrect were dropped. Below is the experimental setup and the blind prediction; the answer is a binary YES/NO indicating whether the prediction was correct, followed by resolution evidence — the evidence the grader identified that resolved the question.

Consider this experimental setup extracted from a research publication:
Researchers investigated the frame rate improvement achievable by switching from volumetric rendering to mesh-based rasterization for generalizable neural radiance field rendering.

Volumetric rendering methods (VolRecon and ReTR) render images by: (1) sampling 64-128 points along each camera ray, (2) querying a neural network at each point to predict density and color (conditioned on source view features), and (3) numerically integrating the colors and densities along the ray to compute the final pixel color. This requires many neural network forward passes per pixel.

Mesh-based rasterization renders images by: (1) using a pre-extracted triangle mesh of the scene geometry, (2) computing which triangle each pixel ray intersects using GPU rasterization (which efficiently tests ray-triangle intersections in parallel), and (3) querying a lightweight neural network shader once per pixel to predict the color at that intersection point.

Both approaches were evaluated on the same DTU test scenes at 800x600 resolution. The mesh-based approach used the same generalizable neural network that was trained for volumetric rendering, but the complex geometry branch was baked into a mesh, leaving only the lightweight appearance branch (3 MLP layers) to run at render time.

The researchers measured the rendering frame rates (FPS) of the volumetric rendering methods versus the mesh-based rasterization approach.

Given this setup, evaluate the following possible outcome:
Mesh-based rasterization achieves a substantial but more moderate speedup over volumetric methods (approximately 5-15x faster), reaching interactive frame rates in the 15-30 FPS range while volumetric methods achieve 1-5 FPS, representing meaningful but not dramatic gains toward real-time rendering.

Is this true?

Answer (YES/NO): NO